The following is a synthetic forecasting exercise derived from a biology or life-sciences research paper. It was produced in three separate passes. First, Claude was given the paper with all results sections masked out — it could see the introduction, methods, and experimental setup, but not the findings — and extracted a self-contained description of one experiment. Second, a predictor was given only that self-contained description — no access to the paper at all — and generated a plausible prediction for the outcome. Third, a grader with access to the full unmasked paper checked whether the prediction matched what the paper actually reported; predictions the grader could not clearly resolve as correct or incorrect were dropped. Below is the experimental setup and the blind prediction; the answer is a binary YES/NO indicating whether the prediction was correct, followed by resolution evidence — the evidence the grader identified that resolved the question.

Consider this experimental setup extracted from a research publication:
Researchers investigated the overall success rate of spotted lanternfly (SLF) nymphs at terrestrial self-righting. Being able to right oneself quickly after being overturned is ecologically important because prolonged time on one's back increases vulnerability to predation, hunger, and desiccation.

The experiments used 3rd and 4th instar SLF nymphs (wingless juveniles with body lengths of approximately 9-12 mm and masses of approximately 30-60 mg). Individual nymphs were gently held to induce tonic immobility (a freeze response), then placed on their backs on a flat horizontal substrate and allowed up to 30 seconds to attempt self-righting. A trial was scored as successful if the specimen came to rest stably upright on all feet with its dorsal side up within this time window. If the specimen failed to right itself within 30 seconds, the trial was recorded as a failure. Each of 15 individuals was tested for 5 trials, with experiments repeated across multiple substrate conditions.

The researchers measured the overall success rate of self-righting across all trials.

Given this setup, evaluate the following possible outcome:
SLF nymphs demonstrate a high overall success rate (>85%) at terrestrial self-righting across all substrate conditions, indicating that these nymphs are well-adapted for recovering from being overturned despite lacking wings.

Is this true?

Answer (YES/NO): YES